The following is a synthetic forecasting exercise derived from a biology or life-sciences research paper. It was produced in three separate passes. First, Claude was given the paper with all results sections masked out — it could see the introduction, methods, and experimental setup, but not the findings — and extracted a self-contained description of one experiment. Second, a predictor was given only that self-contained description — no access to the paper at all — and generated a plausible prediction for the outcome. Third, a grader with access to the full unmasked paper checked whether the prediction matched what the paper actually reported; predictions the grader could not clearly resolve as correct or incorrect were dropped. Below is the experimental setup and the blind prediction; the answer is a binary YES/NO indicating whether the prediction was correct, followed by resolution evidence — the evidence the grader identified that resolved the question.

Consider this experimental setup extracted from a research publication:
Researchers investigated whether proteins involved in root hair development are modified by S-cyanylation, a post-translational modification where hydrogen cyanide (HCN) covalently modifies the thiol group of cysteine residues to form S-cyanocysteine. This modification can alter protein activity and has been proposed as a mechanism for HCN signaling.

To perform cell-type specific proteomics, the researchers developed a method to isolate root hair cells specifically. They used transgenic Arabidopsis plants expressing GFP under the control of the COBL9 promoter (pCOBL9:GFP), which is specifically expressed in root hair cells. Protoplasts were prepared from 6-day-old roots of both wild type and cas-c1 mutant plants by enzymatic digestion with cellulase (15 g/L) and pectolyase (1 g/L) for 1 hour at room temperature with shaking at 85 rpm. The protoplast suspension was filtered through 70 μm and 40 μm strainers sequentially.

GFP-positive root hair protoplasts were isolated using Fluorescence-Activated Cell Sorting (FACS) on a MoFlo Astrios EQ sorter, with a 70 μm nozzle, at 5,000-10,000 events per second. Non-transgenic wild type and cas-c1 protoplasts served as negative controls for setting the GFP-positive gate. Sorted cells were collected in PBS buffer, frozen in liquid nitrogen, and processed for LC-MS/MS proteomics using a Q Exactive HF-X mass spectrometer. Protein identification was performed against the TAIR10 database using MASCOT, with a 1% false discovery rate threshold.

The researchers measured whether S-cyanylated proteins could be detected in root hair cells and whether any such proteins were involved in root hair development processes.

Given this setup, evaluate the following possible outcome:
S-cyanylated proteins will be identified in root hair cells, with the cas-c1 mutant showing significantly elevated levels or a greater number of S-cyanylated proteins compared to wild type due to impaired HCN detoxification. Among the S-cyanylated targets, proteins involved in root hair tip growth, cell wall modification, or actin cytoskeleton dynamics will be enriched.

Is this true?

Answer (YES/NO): NO